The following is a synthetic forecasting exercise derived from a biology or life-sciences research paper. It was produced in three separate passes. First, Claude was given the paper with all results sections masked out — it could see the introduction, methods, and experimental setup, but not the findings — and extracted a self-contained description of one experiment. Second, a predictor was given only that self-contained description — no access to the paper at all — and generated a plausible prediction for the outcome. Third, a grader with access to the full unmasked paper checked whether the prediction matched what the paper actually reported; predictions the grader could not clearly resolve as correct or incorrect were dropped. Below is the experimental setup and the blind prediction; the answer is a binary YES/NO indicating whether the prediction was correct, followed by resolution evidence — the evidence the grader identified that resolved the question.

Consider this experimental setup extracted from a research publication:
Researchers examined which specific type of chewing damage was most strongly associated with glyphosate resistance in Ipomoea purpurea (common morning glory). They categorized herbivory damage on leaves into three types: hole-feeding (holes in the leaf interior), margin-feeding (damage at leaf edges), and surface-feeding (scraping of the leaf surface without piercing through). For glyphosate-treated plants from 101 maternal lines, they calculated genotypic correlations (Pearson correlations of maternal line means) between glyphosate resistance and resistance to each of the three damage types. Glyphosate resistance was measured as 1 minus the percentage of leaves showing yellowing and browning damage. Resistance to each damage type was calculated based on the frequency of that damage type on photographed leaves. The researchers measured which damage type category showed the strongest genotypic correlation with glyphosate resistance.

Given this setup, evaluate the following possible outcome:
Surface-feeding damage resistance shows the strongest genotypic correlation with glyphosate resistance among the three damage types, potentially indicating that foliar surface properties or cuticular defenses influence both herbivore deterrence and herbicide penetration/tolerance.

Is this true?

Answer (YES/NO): NO